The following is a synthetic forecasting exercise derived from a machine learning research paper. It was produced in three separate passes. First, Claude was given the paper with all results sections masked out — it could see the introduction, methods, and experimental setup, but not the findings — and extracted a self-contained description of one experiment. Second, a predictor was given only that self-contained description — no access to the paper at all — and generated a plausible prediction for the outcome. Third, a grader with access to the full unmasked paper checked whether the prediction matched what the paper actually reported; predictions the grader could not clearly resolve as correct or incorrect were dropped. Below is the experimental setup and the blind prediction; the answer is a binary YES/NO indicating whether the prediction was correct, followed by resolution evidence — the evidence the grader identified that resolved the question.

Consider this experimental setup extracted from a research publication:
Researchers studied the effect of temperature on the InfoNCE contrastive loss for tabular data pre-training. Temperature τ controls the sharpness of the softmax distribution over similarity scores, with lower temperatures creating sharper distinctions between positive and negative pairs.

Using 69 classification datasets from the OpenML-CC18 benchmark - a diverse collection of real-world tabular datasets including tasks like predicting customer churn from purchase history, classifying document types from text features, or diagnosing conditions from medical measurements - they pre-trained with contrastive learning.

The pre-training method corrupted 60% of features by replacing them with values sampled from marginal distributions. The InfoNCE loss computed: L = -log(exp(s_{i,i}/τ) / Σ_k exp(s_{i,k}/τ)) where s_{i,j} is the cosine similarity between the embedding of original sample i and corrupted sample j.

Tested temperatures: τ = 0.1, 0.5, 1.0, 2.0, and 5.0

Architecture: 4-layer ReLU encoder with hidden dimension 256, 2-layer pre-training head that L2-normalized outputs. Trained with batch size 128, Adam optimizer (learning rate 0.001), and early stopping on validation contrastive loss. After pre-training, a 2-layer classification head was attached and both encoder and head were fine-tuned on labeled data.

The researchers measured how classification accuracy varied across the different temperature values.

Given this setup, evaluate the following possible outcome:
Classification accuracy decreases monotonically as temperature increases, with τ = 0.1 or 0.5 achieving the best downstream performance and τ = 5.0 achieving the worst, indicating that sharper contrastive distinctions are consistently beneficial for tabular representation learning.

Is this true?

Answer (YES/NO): NO